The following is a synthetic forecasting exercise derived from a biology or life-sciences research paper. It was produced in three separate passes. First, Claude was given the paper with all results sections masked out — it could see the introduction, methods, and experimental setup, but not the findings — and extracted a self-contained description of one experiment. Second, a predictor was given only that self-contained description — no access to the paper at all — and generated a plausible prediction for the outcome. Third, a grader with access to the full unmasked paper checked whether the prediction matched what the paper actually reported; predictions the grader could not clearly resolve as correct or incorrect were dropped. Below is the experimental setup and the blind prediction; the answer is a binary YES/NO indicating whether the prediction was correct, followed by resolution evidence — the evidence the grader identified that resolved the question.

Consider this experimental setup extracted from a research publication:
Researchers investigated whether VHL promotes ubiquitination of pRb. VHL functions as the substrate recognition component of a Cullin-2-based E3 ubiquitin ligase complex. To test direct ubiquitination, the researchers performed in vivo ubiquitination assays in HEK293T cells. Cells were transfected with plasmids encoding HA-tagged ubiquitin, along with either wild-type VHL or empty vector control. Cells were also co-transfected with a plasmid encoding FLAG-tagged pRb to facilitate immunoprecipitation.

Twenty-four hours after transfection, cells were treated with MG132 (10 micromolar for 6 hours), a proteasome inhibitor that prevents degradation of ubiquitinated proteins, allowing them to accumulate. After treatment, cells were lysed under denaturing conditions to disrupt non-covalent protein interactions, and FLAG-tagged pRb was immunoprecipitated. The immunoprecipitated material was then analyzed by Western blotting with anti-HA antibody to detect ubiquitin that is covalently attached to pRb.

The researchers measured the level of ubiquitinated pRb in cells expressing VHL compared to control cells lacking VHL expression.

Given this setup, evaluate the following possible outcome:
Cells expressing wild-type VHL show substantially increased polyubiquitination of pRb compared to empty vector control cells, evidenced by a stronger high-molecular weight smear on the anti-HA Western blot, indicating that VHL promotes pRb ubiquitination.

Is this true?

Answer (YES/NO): YES